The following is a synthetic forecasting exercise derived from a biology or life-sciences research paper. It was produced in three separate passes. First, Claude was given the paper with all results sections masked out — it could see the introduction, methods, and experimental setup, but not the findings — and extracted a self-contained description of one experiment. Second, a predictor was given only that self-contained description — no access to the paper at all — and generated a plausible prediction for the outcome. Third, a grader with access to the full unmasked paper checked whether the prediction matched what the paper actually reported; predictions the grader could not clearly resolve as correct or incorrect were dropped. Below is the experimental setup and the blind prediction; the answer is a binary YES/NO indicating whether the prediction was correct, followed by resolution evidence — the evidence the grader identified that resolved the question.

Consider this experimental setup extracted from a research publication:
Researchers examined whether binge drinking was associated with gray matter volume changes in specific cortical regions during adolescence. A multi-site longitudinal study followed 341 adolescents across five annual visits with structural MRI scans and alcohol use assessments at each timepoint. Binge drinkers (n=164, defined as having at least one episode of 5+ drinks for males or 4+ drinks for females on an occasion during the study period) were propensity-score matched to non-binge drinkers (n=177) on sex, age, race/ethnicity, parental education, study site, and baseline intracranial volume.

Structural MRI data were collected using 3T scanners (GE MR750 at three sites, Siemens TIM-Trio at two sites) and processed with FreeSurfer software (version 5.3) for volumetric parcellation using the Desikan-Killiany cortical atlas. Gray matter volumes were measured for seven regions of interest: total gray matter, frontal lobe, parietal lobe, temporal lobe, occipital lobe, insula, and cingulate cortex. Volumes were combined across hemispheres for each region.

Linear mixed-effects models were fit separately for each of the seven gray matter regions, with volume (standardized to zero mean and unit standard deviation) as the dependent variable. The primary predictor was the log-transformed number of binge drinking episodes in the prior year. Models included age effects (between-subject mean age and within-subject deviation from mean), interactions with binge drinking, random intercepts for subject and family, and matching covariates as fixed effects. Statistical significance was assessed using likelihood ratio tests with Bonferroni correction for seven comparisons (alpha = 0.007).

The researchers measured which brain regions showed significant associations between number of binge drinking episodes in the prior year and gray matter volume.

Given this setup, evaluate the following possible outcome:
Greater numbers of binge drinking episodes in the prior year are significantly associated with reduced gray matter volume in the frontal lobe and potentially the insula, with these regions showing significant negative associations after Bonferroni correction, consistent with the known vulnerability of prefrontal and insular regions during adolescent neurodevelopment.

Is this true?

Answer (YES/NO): NO